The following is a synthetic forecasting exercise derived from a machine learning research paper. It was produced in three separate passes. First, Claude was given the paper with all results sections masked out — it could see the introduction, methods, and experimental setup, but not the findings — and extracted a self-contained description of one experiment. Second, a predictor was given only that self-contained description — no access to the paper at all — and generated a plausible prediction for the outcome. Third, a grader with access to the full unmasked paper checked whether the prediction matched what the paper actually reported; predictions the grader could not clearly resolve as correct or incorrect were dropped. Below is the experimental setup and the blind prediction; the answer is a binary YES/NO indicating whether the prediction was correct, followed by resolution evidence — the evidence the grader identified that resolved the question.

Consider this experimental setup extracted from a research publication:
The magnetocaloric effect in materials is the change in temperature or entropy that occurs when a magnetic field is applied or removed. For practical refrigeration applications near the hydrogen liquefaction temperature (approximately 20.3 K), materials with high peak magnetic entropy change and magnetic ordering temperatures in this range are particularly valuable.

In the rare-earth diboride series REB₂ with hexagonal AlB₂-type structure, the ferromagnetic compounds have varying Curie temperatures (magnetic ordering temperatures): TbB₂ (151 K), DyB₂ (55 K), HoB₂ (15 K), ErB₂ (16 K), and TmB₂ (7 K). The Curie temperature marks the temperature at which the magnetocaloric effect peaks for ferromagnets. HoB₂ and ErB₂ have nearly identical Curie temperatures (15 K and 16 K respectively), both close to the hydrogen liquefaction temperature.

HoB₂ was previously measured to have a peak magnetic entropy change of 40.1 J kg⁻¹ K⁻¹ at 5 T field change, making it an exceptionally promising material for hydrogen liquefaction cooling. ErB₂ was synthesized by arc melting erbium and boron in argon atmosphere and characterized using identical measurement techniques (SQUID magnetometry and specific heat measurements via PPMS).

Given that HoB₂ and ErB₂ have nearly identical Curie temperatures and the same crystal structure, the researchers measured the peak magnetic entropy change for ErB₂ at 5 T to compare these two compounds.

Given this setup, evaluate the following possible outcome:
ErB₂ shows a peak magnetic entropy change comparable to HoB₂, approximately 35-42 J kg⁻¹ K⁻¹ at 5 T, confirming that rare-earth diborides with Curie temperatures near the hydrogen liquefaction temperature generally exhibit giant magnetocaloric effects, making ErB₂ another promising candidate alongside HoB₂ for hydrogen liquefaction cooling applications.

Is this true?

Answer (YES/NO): NO